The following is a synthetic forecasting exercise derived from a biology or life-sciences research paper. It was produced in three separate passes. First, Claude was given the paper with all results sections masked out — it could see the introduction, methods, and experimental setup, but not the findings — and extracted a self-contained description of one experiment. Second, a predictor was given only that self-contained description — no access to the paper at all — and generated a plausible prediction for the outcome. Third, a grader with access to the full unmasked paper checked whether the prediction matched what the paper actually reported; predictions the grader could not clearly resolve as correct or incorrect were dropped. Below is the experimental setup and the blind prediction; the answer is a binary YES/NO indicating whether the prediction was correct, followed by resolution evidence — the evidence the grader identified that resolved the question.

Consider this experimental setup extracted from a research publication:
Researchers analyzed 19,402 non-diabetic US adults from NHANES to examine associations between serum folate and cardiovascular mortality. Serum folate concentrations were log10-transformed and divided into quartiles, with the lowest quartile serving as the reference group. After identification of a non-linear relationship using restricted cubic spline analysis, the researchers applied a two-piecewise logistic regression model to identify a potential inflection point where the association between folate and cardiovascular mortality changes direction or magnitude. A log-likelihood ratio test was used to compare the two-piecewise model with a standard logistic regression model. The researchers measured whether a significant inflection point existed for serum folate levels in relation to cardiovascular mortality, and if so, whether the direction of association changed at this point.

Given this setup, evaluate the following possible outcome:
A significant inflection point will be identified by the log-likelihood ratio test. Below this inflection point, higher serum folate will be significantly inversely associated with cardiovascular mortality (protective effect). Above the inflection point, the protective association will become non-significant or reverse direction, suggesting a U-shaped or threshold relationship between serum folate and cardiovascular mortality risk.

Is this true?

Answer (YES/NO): YES